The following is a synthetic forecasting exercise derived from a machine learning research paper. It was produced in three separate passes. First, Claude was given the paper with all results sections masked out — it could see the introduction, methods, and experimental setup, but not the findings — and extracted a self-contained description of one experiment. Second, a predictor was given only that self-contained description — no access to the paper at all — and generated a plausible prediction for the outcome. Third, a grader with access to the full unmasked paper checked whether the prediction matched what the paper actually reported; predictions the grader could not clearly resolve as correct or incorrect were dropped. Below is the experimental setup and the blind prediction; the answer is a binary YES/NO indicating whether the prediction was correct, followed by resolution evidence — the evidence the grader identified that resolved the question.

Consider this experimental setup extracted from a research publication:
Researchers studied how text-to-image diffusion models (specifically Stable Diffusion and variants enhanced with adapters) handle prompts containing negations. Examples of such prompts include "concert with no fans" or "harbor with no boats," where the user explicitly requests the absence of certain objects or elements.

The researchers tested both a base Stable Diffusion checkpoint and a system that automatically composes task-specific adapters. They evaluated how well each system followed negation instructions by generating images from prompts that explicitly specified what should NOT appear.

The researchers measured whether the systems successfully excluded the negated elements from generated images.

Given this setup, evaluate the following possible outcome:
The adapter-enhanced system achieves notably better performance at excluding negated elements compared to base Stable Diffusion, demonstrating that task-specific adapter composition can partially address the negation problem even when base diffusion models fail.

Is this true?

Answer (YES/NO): NO